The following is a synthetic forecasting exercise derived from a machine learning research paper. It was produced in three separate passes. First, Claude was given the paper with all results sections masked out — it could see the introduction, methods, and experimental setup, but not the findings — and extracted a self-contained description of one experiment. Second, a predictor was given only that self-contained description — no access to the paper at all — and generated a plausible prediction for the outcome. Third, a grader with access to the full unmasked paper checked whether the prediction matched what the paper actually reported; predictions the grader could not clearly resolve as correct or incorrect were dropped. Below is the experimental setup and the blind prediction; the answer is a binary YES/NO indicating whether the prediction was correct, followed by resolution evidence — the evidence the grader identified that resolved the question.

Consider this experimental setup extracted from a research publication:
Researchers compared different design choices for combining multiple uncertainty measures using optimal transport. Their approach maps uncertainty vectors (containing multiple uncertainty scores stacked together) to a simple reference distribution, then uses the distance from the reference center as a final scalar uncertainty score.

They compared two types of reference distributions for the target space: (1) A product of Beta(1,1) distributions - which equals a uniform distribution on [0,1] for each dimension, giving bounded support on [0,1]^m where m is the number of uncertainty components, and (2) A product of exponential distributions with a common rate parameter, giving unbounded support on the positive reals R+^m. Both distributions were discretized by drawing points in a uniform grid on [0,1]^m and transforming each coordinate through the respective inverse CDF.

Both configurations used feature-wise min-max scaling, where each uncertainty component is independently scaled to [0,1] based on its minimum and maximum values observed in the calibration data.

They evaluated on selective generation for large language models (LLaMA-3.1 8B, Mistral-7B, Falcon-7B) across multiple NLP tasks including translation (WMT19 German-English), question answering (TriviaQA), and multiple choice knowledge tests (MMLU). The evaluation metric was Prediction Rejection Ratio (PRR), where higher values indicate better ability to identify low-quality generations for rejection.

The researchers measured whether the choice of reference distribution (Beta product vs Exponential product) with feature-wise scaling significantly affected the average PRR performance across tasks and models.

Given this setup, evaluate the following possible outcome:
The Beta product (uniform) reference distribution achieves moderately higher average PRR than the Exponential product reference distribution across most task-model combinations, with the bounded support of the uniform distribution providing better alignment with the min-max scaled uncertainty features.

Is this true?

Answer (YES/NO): NO